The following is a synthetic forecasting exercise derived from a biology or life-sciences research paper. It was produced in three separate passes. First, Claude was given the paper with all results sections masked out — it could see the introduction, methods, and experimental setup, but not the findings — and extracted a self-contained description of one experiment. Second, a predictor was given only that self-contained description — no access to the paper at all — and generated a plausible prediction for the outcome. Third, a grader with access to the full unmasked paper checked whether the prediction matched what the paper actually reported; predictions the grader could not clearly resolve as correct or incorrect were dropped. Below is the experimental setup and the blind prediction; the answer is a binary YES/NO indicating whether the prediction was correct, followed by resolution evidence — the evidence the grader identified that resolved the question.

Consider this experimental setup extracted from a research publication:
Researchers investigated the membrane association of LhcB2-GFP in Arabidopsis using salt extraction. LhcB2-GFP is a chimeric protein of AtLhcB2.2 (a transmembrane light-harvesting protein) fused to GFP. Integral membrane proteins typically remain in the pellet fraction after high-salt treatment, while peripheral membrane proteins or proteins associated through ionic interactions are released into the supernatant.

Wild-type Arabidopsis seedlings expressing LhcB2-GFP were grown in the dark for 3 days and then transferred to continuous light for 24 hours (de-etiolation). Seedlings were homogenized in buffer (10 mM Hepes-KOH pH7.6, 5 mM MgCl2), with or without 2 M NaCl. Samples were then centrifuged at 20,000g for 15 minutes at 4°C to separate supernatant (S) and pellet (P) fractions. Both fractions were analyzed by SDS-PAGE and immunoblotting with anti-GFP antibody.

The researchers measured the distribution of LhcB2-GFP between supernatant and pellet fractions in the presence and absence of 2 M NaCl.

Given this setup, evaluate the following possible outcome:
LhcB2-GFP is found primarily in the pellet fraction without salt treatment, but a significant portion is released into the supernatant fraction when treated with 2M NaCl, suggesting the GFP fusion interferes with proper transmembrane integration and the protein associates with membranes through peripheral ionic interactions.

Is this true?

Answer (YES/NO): NO